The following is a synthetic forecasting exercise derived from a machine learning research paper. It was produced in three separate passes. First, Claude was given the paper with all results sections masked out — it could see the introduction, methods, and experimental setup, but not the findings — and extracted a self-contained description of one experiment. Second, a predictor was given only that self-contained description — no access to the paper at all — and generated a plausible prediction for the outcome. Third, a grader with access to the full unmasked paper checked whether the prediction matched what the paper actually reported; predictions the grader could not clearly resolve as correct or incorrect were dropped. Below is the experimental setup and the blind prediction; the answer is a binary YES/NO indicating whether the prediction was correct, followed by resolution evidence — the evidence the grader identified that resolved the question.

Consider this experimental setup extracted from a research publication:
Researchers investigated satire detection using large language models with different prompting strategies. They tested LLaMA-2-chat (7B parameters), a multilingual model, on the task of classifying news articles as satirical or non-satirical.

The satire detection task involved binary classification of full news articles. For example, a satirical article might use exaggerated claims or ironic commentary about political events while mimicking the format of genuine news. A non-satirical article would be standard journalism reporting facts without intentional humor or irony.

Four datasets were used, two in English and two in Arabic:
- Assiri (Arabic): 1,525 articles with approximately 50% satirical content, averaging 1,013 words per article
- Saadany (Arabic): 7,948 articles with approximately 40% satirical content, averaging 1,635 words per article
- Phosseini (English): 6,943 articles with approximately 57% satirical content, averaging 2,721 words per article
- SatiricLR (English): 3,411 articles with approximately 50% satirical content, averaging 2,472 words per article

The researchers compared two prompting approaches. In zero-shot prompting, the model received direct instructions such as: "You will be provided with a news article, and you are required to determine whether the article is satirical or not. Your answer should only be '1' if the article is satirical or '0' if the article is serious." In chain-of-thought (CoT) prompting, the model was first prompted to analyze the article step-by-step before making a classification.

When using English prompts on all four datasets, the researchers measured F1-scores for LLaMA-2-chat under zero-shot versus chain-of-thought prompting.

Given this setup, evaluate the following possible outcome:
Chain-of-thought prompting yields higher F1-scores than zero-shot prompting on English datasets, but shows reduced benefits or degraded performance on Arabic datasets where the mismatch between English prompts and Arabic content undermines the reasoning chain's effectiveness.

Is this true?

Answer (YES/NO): NO